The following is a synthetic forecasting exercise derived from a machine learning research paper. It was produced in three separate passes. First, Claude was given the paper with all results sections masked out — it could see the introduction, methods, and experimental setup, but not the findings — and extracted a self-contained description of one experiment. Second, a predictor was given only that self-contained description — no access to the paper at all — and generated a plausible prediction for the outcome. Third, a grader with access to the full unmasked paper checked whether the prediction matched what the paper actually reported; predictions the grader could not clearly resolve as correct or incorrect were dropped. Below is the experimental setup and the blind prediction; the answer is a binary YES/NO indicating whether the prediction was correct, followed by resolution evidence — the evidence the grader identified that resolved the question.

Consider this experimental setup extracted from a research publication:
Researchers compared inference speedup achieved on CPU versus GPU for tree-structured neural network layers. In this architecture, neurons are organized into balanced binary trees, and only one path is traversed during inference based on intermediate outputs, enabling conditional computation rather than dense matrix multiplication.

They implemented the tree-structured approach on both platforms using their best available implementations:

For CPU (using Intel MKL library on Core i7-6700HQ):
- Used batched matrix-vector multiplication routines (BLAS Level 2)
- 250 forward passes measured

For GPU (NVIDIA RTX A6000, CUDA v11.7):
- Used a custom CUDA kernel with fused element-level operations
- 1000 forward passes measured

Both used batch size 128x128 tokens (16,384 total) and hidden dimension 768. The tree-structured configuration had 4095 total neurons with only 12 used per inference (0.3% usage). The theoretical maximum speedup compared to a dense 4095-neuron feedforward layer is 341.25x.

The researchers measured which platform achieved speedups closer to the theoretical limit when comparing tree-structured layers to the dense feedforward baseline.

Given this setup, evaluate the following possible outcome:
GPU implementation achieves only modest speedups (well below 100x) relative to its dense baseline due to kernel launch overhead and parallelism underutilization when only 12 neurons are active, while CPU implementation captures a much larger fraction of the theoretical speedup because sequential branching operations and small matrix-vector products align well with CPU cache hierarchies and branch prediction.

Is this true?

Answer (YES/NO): NO